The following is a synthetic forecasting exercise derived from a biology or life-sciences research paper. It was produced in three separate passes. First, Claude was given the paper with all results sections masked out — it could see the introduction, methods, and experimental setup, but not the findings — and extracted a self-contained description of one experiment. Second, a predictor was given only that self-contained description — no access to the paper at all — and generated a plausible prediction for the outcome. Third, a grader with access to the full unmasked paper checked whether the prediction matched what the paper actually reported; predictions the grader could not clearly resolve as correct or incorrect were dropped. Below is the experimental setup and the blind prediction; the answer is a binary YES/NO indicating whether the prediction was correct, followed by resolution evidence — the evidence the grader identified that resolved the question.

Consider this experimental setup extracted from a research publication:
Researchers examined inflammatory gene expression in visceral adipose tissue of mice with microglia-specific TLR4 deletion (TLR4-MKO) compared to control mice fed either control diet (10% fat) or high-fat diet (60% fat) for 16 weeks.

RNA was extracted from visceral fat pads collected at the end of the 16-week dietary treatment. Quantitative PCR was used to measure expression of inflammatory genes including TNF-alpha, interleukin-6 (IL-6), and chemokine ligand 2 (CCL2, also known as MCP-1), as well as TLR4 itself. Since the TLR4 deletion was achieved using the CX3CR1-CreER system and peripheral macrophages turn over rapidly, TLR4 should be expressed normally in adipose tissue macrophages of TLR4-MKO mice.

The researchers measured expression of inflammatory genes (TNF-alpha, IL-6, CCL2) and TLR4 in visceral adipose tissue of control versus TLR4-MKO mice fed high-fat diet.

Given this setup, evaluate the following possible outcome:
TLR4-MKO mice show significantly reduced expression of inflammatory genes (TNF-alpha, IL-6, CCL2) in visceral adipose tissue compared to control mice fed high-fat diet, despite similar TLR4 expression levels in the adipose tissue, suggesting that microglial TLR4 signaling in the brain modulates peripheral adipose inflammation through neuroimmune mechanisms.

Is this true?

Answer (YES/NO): YES